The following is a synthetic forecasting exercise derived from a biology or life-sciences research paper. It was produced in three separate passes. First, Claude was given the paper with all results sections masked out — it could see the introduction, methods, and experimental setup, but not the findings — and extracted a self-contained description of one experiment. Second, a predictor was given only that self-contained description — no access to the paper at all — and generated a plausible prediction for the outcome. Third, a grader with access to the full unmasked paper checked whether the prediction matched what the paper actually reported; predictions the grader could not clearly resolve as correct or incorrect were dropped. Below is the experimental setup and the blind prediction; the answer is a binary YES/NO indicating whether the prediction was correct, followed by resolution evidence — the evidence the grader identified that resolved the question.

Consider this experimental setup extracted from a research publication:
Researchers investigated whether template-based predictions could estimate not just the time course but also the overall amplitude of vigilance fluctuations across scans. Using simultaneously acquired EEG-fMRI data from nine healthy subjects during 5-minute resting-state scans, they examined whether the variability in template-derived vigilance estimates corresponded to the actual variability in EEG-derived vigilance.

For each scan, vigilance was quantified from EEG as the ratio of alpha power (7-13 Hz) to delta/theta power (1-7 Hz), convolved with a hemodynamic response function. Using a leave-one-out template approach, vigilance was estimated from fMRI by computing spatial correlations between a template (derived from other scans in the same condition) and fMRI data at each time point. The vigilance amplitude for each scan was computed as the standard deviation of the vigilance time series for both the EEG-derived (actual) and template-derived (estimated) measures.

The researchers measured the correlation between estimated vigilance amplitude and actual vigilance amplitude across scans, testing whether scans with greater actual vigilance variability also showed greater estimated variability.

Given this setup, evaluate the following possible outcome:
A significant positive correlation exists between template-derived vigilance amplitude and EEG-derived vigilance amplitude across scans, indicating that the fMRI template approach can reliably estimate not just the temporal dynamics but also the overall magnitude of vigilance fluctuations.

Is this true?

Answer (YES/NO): YES